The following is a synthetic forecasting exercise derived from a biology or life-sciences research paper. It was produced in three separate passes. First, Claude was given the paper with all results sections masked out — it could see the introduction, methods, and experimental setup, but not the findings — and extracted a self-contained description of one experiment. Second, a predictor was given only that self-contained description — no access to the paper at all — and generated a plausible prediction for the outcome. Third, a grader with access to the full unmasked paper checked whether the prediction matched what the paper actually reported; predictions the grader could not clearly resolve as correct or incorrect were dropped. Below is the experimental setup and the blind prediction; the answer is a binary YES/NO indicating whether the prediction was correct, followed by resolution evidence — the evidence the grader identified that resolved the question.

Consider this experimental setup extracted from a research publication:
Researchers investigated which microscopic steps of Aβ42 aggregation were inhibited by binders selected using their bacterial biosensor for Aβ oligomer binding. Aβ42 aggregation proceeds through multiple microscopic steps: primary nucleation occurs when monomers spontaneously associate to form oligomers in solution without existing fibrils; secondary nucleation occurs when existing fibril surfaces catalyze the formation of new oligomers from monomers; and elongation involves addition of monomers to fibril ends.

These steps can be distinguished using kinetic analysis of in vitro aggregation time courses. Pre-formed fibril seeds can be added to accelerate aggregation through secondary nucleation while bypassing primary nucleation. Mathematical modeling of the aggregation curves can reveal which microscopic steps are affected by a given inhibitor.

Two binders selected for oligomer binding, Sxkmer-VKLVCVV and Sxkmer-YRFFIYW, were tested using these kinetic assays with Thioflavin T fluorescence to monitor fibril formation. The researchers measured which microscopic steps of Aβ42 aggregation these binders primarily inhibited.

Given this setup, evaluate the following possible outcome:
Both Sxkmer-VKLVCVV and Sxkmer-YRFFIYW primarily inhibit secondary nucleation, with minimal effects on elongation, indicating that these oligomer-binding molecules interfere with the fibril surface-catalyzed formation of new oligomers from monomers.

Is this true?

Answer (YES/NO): YES